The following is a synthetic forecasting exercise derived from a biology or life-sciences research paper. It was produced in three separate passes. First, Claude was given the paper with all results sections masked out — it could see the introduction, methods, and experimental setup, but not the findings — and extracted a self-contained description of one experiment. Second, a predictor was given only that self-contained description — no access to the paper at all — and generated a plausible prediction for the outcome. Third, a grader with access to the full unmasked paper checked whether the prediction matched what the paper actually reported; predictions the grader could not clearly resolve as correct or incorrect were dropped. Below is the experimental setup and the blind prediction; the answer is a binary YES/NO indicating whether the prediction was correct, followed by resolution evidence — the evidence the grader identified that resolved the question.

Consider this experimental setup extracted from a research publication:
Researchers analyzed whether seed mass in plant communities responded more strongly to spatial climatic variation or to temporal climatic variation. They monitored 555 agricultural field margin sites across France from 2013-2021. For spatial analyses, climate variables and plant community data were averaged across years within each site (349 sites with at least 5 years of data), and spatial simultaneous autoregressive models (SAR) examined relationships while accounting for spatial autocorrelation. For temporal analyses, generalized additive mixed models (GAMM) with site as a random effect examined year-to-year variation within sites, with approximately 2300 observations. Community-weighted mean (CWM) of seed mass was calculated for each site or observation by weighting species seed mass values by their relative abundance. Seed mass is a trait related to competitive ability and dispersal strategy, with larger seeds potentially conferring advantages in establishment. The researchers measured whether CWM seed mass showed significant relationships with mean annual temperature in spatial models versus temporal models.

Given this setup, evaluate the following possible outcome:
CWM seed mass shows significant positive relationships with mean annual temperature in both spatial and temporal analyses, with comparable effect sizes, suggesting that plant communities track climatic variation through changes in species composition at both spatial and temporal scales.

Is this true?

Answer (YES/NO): NO